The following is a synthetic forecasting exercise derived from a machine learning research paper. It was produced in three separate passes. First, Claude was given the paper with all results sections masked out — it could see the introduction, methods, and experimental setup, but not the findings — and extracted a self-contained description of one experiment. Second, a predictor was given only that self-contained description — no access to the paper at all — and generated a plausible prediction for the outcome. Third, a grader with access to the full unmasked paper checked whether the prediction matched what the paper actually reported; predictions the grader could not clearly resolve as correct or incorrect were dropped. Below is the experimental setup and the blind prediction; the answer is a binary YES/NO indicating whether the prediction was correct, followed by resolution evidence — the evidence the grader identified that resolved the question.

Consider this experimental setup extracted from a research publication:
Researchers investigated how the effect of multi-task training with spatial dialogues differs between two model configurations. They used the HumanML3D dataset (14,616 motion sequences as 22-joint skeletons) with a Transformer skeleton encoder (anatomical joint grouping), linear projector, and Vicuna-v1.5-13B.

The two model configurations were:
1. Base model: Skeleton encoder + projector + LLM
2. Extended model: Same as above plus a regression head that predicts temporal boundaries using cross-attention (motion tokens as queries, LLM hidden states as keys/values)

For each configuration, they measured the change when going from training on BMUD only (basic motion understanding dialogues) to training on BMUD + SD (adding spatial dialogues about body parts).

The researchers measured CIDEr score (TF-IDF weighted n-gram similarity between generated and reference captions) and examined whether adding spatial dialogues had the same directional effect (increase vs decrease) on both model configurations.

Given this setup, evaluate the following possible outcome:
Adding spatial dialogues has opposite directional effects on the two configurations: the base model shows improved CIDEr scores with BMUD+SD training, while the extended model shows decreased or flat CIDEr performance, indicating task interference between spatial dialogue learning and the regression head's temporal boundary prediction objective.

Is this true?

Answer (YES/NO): NO